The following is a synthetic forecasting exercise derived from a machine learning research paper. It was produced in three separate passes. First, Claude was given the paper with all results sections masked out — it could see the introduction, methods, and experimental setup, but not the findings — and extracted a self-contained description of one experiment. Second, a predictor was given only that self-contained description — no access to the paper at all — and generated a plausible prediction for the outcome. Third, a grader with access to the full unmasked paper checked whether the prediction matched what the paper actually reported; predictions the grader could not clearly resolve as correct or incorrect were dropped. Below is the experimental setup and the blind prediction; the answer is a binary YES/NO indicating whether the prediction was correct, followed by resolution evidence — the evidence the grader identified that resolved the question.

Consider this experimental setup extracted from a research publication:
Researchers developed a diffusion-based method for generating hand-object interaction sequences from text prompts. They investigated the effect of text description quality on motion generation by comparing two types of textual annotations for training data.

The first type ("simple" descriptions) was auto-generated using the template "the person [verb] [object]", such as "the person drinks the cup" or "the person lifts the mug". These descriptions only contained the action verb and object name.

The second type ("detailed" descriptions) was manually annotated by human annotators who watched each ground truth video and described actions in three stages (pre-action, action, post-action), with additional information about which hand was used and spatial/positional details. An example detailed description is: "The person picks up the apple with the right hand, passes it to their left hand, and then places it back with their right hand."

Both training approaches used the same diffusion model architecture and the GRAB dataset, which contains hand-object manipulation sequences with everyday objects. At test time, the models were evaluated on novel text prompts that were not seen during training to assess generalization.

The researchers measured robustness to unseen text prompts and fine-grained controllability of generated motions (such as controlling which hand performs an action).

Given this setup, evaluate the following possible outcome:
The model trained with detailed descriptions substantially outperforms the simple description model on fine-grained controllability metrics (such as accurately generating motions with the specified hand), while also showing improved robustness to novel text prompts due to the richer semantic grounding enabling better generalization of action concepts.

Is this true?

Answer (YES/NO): YES